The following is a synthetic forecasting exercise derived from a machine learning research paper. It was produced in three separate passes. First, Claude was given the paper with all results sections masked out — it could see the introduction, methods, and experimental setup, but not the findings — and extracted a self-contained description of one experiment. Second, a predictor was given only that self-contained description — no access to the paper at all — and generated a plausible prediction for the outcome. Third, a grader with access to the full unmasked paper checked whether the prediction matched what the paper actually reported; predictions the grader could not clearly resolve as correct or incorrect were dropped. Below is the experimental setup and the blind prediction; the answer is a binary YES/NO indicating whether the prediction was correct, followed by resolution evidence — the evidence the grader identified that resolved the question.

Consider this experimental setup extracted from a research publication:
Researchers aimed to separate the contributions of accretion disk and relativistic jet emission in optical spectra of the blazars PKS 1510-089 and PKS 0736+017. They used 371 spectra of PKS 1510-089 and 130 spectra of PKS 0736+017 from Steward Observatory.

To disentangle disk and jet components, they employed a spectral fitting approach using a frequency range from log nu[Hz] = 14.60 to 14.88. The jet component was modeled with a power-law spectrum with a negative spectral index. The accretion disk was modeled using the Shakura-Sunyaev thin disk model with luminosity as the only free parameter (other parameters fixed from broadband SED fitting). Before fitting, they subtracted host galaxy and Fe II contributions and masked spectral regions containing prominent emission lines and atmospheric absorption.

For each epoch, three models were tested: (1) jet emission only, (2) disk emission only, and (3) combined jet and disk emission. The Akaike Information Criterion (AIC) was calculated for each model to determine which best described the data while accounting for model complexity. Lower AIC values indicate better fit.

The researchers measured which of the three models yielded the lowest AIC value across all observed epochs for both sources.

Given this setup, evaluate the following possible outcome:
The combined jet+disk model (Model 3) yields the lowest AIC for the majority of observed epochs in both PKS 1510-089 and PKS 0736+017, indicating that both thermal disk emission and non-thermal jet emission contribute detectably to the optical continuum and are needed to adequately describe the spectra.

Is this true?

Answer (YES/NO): YES